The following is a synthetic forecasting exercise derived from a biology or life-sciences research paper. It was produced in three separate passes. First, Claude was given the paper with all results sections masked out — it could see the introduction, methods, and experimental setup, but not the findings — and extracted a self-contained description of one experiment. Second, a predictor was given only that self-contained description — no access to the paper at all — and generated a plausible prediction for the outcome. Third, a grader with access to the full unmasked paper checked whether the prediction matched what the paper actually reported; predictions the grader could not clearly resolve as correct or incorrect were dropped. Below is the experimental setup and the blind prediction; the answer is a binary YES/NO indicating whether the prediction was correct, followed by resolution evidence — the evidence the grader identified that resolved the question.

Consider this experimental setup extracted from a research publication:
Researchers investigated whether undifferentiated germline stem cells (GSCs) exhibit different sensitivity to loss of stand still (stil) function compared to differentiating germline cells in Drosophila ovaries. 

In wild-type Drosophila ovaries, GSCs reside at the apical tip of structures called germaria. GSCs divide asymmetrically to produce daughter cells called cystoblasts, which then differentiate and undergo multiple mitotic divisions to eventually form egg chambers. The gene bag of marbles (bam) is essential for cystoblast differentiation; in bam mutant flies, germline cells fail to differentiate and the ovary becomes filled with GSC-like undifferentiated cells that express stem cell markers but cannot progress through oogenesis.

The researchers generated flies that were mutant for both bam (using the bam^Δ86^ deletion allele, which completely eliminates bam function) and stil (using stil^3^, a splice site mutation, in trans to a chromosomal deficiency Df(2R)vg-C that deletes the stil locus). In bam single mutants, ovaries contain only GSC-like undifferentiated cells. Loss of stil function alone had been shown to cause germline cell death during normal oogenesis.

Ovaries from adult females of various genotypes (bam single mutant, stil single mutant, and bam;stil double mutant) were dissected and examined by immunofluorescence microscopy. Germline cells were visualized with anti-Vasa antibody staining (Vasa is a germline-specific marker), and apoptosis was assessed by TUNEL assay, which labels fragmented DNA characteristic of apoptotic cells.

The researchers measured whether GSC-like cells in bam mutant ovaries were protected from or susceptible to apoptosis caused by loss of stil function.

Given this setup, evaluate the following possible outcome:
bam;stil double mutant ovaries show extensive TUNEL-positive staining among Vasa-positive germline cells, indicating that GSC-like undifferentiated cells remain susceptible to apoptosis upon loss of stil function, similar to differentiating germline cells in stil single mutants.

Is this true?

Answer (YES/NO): NO